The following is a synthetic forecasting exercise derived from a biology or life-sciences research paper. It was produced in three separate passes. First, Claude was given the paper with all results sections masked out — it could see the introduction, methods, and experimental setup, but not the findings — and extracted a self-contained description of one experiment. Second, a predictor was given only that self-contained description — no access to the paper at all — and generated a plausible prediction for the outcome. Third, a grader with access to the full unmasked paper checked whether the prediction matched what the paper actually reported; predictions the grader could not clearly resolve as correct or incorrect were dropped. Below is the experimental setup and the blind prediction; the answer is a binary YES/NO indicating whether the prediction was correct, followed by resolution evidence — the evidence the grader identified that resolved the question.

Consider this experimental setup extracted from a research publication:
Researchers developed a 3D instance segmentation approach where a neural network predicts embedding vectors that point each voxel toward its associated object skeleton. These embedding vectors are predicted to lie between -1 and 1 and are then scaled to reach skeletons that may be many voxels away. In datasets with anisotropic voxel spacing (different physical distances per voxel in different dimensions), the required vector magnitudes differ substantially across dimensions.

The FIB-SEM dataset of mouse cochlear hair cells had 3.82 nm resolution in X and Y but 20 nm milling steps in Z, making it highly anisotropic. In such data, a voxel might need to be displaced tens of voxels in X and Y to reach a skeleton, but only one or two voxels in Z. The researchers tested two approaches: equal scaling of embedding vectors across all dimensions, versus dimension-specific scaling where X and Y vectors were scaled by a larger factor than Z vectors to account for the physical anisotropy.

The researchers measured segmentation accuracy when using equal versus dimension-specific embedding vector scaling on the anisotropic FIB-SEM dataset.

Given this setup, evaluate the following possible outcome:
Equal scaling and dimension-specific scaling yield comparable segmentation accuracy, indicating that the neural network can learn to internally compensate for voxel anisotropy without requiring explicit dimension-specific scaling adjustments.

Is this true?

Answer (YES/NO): NO